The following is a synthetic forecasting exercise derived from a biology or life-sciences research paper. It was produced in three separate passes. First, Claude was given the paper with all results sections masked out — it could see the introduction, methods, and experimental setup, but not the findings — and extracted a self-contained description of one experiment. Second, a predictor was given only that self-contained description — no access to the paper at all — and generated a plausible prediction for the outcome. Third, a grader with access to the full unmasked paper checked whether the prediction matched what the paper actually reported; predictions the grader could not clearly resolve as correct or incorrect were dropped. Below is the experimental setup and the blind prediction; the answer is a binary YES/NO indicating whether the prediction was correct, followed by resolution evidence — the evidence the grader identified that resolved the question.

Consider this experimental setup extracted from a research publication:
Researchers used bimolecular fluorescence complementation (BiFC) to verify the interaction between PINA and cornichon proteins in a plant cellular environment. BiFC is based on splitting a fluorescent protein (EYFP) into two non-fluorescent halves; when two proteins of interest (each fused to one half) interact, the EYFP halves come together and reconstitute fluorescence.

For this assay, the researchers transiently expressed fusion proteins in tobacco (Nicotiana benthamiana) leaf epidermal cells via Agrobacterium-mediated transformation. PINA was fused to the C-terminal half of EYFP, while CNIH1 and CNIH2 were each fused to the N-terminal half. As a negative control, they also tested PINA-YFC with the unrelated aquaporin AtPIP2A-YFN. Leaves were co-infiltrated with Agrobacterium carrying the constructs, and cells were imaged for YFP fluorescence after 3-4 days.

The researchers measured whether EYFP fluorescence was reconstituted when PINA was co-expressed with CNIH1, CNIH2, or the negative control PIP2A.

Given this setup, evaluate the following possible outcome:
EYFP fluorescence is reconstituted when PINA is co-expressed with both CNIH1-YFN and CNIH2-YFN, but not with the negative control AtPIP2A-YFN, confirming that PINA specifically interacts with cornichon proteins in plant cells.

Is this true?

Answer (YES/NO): YES